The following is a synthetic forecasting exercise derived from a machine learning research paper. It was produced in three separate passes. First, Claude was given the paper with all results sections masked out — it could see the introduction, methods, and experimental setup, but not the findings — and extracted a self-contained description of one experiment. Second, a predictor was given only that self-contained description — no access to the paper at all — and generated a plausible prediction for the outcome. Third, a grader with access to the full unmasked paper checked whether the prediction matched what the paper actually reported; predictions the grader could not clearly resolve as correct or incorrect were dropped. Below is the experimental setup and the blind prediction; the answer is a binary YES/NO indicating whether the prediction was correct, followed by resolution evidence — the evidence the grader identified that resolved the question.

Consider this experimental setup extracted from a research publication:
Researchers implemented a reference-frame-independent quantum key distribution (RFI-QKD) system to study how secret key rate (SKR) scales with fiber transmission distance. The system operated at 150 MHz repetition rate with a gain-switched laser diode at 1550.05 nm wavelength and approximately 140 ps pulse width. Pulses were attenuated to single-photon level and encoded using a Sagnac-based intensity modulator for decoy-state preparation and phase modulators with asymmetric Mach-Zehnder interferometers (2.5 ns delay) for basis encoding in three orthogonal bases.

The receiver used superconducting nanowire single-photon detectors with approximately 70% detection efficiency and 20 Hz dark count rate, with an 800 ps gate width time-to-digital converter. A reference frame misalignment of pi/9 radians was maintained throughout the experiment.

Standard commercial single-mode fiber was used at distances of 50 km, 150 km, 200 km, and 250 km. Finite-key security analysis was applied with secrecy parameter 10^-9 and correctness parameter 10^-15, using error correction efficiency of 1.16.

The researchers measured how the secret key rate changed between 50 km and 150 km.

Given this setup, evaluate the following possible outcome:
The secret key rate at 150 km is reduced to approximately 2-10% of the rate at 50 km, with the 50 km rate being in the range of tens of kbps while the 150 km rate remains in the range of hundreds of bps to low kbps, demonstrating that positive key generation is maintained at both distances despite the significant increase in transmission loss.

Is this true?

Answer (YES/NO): NO